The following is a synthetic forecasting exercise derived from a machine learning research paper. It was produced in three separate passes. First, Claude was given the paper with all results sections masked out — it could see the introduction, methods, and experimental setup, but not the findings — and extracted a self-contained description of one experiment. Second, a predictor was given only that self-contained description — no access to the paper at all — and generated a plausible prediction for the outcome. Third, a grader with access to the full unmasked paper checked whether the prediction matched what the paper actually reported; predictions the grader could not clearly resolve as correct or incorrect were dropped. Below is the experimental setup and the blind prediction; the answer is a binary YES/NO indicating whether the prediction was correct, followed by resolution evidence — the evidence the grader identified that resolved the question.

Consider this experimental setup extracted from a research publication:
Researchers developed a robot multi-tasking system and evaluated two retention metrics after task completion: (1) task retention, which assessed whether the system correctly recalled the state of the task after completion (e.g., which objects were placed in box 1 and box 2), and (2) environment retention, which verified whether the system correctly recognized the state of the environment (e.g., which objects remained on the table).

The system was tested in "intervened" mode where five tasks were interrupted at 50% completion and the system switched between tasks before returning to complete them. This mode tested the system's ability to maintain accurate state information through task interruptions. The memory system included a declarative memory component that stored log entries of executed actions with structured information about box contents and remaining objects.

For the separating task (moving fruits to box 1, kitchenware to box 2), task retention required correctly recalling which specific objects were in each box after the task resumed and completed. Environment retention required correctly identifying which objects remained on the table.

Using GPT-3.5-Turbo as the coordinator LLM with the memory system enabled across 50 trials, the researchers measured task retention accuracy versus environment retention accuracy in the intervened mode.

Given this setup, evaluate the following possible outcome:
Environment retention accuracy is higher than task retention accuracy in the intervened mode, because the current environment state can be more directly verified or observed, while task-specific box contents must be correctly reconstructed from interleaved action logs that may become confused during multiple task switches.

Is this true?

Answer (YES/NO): YES